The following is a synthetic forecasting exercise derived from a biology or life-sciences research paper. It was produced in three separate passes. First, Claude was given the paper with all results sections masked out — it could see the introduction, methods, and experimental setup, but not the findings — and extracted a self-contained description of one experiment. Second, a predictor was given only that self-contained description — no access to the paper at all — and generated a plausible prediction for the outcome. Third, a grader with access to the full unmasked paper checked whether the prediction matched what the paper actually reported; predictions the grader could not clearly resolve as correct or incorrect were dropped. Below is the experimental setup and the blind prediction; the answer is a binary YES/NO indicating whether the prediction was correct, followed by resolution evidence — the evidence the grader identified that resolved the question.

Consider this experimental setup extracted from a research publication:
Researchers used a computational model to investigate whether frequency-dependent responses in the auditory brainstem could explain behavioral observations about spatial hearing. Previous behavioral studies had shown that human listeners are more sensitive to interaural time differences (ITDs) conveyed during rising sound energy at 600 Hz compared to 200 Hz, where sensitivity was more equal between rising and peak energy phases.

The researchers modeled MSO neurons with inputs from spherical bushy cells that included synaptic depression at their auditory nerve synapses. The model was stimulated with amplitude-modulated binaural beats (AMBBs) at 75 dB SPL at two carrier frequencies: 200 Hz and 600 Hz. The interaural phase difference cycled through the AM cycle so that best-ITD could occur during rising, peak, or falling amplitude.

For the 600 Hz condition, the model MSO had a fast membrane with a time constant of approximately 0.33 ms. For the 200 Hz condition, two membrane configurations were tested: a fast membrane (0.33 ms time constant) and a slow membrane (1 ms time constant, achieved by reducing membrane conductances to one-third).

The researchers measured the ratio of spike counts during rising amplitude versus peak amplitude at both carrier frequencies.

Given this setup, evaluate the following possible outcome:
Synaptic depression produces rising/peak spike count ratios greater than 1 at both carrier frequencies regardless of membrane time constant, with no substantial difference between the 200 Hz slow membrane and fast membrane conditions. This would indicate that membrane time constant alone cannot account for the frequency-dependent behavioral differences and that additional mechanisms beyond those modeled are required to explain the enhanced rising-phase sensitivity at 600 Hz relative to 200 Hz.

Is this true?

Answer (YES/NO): NO